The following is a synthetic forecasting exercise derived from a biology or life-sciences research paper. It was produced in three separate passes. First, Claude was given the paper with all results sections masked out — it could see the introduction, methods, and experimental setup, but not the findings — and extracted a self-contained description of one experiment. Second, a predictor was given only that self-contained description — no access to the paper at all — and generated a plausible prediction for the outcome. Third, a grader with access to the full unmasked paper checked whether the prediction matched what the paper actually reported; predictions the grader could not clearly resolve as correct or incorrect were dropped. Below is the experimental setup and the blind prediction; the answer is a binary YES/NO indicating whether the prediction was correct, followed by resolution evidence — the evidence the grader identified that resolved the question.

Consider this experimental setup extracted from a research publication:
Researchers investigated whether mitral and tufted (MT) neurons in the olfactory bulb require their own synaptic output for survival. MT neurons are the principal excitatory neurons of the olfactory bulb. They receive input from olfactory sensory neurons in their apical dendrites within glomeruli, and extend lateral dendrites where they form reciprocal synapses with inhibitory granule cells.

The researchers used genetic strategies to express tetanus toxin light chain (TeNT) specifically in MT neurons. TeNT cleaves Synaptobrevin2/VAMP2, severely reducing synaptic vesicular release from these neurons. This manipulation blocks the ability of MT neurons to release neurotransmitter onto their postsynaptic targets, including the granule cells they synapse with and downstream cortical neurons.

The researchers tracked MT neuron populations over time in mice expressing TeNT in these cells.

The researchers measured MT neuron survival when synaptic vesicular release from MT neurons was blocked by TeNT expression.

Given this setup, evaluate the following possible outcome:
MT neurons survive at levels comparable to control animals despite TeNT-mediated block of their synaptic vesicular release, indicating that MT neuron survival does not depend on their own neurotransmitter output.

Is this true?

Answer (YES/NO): YES